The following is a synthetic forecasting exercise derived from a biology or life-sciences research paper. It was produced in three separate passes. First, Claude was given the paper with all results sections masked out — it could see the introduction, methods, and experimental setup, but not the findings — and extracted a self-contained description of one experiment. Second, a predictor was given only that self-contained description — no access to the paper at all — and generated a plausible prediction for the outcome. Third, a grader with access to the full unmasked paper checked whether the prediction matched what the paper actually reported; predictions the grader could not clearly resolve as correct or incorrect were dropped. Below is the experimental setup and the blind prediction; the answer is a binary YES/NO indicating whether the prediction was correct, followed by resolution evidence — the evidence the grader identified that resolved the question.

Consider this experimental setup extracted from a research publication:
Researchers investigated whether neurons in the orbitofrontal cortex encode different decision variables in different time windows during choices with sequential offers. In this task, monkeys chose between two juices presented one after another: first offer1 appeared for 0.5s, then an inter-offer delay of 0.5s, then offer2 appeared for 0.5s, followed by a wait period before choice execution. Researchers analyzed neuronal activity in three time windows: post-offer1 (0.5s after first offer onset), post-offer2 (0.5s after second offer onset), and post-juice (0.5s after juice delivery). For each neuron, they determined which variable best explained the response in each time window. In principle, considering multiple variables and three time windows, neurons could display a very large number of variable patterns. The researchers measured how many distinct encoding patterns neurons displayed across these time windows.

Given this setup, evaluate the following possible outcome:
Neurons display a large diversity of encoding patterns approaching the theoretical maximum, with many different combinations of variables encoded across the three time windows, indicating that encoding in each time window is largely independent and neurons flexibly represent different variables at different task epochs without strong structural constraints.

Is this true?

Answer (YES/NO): NO